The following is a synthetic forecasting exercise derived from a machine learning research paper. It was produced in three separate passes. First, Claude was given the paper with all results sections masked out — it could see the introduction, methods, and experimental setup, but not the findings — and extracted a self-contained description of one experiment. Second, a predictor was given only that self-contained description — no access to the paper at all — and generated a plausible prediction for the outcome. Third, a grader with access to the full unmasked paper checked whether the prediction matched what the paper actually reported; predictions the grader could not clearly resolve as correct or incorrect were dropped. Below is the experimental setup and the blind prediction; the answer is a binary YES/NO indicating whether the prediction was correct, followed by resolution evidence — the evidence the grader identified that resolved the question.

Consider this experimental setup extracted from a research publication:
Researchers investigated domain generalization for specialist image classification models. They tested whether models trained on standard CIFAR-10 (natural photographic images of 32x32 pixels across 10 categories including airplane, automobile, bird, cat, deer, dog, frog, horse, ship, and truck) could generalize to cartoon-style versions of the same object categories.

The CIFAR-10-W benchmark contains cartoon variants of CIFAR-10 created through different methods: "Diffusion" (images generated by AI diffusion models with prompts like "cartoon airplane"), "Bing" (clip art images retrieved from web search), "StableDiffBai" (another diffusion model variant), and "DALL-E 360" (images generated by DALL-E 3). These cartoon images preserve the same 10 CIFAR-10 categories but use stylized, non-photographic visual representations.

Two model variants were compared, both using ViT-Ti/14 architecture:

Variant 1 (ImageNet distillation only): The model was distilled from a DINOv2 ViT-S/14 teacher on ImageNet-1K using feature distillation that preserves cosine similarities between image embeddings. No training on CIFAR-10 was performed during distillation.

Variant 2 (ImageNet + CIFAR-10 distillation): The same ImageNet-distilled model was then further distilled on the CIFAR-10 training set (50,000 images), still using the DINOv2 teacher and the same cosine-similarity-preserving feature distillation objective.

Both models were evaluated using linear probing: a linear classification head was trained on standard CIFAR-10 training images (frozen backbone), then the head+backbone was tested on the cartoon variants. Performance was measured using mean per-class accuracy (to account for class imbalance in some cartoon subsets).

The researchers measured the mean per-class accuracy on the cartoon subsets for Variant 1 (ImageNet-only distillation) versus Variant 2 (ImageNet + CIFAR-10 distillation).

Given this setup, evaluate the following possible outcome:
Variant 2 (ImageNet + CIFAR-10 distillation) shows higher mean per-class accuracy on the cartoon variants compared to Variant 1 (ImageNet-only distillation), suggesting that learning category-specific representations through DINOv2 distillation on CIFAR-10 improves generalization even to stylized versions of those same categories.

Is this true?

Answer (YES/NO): YES